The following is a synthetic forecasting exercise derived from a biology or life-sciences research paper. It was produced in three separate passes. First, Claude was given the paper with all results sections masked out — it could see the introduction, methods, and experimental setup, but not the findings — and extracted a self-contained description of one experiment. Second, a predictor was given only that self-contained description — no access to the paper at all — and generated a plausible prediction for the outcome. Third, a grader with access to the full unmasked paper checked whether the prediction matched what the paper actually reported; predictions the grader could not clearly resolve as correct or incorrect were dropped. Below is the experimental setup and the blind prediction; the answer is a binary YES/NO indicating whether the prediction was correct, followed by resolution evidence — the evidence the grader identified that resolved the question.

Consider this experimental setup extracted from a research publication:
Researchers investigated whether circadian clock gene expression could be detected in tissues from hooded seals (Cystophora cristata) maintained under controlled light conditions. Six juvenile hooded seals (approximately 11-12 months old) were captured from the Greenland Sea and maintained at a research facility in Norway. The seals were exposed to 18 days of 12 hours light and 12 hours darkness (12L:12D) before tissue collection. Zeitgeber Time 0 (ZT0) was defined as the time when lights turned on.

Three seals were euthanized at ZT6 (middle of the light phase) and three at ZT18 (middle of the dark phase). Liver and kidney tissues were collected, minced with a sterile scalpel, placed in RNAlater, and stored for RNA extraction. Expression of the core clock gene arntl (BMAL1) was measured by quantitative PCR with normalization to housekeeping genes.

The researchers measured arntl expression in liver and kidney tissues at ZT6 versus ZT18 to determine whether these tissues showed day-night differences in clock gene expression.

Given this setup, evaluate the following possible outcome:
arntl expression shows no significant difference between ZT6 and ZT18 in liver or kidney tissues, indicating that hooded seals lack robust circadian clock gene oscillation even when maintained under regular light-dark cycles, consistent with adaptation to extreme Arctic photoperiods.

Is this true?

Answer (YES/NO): NO